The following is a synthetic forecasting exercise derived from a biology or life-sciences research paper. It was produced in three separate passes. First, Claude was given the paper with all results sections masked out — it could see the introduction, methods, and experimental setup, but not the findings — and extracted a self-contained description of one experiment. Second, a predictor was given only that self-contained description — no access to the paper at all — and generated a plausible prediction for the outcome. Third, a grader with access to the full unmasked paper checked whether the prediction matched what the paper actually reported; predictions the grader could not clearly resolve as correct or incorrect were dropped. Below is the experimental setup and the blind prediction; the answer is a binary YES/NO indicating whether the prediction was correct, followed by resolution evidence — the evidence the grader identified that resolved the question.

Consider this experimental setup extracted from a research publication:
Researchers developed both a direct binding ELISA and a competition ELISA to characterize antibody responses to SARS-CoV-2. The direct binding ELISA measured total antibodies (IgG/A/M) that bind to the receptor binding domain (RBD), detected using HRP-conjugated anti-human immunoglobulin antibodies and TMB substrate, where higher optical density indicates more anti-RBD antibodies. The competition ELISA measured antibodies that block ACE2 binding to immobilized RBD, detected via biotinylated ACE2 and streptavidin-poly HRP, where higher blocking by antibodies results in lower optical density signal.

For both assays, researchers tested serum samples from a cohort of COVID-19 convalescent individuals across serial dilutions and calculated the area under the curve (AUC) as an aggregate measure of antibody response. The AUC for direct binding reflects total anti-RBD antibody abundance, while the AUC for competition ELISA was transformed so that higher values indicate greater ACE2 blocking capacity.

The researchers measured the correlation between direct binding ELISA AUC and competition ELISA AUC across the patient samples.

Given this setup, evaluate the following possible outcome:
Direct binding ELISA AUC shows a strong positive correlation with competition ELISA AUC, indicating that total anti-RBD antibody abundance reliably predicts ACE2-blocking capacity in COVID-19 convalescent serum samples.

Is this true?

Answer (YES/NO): YES